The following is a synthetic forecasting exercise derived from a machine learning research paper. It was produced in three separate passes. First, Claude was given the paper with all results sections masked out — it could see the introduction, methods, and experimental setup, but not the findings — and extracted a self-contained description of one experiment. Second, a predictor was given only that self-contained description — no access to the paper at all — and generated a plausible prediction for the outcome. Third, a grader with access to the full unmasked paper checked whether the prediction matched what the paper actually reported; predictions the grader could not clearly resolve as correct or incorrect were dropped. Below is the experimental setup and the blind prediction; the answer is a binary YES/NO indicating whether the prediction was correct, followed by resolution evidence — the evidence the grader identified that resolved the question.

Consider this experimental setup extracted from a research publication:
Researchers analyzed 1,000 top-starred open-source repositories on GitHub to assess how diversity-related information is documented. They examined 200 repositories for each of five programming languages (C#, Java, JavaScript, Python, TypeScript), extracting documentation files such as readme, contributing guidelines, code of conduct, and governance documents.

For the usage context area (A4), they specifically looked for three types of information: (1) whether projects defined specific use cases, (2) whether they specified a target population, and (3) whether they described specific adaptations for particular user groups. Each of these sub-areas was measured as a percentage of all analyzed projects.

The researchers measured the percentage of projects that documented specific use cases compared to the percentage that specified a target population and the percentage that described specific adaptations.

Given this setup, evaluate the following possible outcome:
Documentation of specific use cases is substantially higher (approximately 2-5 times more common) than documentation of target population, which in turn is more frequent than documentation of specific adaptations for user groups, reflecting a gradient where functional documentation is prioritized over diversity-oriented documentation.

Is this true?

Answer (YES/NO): YES